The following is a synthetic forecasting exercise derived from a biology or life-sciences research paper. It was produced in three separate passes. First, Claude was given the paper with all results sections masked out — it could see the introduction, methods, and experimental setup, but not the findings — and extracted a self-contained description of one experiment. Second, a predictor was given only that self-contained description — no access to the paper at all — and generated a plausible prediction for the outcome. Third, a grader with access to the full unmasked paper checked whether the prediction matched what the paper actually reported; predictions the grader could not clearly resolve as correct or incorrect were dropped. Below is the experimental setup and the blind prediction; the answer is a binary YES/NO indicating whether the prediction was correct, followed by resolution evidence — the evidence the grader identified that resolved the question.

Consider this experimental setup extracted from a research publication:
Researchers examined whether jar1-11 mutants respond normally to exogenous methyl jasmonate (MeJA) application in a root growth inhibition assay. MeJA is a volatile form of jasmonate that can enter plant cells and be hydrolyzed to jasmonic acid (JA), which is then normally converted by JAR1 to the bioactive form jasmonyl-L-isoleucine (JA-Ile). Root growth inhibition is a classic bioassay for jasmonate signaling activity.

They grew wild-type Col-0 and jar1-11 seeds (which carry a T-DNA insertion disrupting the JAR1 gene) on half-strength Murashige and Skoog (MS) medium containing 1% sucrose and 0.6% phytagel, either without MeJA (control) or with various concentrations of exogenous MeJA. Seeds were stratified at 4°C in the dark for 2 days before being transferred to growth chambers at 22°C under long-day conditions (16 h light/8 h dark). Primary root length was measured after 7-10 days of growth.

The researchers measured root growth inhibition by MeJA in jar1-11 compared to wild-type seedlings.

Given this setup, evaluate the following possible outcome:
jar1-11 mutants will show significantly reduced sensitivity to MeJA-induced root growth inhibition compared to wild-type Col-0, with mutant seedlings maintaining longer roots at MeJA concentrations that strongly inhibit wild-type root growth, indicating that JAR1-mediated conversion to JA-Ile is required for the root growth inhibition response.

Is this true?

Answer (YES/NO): YES